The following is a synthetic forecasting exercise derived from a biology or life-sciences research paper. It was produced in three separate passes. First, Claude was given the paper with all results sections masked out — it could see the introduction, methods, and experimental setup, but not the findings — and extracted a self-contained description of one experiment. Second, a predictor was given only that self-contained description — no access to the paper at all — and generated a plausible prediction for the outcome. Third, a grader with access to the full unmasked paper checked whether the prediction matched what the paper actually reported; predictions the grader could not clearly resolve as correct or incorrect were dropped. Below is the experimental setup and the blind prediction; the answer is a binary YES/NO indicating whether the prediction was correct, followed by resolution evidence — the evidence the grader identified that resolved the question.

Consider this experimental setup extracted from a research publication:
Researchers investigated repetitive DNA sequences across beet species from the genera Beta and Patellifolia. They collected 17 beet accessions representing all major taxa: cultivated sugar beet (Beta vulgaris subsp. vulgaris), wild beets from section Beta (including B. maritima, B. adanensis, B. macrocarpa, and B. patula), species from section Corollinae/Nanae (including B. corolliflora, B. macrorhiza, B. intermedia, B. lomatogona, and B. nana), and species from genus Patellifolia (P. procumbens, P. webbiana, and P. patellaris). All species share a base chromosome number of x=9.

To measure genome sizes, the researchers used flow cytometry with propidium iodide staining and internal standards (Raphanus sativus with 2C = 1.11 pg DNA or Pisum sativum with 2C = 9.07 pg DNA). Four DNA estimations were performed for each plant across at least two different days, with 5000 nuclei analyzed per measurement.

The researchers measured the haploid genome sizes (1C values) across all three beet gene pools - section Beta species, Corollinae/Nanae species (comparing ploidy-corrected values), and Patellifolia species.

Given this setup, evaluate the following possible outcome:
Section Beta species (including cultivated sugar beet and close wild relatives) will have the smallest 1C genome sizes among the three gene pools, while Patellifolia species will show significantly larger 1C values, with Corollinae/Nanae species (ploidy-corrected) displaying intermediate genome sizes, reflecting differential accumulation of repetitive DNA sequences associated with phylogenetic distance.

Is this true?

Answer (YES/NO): NO